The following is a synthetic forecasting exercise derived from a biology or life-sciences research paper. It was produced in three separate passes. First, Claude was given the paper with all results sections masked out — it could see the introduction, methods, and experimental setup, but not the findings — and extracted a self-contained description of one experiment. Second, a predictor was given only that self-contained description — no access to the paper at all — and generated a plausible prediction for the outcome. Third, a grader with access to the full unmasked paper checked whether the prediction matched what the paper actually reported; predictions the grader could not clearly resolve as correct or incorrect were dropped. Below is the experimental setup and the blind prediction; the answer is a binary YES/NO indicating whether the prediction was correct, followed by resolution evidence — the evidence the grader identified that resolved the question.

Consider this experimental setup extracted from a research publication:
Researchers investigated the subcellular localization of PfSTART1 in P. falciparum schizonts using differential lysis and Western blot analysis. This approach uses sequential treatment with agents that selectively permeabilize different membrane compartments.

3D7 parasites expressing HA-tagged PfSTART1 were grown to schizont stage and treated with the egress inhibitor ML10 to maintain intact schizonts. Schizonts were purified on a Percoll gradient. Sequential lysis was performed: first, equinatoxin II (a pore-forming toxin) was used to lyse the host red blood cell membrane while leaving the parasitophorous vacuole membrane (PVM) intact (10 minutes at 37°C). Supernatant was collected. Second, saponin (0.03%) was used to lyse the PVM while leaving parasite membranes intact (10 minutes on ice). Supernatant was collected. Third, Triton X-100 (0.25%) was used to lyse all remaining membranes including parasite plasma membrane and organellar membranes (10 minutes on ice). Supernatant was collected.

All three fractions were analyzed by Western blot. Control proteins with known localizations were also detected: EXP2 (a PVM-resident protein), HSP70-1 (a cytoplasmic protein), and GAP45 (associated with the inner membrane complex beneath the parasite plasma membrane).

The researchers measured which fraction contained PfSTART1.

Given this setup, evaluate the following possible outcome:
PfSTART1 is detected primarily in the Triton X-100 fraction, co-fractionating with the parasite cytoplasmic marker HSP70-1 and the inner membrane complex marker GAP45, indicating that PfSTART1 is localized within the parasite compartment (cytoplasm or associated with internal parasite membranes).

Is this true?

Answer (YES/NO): YES